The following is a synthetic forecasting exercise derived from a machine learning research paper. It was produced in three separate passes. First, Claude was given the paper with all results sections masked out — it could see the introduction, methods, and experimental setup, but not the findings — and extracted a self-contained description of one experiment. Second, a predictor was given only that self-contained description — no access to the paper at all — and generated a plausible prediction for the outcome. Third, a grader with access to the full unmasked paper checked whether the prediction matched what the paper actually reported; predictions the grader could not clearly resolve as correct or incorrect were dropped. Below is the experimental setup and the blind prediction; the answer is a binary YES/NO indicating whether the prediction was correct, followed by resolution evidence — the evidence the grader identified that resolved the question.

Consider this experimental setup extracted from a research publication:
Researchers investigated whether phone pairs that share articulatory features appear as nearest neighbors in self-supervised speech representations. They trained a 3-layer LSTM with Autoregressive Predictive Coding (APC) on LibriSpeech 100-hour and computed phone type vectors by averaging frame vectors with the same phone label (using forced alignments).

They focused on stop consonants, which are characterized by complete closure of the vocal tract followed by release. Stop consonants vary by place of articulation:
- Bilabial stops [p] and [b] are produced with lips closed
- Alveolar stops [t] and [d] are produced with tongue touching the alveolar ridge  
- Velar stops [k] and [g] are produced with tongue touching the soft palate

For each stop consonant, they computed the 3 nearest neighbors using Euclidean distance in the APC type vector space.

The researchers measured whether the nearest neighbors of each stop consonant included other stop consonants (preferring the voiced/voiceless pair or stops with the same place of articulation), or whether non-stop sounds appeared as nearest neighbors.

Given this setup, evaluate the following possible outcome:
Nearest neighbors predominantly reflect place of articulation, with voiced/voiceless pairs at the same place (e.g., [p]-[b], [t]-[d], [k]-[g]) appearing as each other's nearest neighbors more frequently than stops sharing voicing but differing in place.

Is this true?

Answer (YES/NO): YES